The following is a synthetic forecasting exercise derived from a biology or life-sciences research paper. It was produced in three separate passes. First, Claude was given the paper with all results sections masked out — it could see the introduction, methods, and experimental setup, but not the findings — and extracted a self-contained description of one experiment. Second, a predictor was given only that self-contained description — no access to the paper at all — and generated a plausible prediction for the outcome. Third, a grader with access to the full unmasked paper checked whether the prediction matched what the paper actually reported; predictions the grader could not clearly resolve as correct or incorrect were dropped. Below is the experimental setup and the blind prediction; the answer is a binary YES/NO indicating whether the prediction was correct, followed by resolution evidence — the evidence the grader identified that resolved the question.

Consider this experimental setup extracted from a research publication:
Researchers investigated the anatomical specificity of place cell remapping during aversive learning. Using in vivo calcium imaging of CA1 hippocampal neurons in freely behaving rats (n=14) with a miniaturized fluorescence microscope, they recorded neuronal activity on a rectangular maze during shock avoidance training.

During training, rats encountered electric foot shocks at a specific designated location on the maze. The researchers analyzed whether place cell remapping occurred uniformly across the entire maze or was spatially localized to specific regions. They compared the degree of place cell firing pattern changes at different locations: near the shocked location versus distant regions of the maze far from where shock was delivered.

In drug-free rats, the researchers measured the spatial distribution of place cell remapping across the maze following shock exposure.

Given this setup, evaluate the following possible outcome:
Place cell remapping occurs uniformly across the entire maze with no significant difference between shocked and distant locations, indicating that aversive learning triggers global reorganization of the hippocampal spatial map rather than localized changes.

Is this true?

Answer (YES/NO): NO